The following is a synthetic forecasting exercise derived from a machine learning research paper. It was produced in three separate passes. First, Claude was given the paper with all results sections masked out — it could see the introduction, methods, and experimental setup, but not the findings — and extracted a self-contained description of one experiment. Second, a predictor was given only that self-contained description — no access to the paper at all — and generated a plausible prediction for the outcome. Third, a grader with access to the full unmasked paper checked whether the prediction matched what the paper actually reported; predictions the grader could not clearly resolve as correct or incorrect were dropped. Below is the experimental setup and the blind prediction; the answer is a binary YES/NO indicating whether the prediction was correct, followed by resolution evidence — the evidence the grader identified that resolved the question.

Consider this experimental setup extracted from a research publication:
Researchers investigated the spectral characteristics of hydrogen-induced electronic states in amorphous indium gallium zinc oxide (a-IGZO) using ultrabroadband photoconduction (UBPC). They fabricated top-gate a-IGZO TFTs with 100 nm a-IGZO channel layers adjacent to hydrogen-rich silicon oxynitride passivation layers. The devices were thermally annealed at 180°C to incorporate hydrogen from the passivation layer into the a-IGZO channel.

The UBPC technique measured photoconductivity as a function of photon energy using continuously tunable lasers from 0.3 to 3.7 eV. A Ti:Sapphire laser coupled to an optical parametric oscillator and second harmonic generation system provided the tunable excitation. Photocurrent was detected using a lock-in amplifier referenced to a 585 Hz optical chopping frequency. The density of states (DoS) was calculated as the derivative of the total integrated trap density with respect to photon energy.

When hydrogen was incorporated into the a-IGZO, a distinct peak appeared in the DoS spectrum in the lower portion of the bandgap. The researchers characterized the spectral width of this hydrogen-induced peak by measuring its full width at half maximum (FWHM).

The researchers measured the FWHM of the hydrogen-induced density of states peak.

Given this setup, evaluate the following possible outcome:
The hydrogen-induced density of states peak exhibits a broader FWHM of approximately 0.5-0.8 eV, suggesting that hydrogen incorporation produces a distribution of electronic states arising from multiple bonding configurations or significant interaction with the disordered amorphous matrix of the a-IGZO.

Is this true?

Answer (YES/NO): NO